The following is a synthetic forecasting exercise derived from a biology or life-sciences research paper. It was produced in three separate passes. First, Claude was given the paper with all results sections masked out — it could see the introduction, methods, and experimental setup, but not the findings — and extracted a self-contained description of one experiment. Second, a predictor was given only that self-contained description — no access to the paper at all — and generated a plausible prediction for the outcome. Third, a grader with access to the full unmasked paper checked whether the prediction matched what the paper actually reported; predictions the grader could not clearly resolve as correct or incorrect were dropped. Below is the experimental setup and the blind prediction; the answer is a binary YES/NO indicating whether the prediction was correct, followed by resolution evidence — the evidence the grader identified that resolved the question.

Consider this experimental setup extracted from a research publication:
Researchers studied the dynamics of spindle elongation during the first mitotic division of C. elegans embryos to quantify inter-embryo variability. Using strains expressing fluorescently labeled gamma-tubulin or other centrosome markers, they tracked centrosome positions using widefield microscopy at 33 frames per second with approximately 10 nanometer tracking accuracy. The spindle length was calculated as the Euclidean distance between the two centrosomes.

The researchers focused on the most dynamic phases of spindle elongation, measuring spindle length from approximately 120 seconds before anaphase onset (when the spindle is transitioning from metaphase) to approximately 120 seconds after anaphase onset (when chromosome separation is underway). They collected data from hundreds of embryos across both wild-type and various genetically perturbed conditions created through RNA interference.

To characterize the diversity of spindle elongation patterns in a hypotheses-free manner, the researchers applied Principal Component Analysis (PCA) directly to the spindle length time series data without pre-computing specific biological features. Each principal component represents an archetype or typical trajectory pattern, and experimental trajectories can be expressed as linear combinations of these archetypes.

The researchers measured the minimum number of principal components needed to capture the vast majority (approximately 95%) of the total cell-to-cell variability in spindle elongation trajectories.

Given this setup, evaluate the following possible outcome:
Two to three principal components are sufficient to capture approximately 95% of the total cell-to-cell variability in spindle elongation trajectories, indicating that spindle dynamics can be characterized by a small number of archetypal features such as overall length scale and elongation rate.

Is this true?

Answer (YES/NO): YES